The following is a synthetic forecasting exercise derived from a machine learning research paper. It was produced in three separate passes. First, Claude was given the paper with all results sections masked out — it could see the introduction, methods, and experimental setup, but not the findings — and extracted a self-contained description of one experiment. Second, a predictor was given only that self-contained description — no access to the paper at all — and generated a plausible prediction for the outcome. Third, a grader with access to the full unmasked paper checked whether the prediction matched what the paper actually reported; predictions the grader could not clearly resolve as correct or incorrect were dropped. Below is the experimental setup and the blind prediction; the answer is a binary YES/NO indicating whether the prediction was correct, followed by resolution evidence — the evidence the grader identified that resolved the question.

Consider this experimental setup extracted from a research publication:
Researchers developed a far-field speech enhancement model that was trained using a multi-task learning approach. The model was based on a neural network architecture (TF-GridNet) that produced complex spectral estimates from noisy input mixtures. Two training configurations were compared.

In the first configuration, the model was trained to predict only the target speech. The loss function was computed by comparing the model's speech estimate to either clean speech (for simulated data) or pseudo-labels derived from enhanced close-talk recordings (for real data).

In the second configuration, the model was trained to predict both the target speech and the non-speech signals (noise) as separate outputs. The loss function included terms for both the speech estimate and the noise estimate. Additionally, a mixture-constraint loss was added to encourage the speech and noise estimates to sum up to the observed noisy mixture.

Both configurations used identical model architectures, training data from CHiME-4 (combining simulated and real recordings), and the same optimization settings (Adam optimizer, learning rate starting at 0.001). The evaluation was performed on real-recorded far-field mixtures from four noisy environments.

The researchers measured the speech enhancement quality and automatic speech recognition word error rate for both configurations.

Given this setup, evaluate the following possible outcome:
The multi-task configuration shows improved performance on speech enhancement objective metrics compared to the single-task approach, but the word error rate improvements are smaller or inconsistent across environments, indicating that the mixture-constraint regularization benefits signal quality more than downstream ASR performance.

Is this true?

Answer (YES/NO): NO